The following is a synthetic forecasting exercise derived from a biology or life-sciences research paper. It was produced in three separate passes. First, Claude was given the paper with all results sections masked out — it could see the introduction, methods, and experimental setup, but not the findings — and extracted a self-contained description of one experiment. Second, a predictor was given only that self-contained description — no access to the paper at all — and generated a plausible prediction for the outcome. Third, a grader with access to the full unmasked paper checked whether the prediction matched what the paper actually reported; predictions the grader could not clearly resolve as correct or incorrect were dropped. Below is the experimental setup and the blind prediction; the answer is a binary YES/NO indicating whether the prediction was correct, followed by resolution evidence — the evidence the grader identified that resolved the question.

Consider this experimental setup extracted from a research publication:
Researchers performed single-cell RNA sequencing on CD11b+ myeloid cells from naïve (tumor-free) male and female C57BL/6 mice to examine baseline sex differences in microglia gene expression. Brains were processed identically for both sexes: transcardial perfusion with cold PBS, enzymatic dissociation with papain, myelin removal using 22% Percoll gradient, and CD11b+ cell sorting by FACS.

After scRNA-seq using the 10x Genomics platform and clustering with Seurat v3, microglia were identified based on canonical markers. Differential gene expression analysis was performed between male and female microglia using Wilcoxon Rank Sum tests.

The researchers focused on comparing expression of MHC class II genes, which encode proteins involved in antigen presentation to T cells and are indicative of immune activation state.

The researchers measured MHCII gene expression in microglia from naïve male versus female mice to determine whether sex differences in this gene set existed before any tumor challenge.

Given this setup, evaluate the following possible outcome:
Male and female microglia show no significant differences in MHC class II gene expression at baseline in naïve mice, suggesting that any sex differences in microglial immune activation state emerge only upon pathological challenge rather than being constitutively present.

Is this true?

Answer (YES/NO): YES